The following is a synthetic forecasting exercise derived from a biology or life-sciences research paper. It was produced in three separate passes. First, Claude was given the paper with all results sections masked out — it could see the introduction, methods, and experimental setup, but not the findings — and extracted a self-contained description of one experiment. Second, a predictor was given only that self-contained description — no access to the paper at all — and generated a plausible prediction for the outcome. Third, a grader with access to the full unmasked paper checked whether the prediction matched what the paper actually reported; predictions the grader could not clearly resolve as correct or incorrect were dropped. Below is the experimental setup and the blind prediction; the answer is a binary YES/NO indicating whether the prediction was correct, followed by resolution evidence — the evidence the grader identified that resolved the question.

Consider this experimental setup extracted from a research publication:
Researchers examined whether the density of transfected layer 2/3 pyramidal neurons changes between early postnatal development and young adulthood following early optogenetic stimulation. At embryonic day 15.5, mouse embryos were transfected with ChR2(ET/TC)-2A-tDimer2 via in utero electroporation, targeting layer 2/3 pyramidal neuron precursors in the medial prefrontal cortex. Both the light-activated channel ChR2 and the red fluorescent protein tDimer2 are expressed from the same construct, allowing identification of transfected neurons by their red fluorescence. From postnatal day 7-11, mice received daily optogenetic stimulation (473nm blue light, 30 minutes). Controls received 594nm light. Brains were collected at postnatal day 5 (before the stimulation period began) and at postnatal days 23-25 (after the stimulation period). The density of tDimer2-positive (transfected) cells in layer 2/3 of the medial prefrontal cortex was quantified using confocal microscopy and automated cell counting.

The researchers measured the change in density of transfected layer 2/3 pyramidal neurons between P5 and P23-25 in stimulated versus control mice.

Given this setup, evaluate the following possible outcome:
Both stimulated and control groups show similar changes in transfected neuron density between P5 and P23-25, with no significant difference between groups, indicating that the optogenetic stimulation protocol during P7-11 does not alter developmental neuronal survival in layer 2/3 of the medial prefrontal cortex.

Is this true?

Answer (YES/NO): YES